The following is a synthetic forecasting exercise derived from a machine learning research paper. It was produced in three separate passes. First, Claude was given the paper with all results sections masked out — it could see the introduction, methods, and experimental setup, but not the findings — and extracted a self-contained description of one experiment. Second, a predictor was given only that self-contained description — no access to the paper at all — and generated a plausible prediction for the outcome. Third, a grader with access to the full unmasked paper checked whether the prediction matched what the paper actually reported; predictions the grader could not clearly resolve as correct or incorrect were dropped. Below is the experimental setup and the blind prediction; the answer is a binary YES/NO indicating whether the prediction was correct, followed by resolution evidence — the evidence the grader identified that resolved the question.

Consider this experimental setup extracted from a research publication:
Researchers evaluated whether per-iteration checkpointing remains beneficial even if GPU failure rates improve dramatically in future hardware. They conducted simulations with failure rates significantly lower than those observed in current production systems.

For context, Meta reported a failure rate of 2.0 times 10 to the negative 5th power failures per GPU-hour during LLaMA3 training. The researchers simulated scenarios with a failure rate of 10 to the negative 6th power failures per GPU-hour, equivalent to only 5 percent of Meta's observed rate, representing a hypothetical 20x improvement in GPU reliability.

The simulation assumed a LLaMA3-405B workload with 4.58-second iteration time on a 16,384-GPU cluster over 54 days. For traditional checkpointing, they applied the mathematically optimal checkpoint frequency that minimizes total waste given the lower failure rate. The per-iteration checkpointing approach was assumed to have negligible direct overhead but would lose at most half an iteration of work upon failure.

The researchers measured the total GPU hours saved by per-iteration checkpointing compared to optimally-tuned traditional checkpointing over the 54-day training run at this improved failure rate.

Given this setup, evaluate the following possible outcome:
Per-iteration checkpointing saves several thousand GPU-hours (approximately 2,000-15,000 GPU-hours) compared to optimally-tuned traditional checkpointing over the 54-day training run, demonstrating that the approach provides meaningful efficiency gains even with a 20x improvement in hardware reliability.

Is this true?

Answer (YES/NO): NO